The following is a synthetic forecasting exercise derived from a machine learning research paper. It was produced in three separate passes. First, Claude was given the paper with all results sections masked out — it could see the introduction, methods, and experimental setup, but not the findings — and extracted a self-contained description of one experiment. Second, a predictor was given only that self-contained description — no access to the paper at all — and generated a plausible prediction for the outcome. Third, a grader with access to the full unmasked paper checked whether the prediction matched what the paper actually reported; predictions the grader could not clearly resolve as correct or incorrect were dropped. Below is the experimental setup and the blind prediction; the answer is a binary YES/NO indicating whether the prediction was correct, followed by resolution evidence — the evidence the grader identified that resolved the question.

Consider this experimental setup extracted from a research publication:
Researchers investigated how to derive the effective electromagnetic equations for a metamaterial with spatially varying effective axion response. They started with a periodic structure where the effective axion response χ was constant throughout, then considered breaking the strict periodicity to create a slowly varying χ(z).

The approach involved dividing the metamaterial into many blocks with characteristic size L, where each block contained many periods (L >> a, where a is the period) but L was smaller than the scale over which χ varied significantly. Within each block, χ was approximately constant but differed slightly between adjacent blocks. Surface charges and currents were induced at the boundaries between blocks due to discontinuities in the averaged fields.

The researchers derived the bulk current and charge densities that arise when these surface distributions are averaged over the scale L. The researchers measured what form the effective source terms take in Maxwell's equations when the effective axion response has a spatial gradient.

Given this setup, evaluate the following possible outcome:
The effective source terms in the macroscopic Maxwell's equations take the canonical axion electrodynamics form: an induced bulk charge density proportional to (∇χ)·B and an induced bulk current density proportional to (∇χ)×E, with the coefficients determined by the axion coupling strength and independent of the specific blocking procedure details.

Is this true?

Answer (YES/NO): YES